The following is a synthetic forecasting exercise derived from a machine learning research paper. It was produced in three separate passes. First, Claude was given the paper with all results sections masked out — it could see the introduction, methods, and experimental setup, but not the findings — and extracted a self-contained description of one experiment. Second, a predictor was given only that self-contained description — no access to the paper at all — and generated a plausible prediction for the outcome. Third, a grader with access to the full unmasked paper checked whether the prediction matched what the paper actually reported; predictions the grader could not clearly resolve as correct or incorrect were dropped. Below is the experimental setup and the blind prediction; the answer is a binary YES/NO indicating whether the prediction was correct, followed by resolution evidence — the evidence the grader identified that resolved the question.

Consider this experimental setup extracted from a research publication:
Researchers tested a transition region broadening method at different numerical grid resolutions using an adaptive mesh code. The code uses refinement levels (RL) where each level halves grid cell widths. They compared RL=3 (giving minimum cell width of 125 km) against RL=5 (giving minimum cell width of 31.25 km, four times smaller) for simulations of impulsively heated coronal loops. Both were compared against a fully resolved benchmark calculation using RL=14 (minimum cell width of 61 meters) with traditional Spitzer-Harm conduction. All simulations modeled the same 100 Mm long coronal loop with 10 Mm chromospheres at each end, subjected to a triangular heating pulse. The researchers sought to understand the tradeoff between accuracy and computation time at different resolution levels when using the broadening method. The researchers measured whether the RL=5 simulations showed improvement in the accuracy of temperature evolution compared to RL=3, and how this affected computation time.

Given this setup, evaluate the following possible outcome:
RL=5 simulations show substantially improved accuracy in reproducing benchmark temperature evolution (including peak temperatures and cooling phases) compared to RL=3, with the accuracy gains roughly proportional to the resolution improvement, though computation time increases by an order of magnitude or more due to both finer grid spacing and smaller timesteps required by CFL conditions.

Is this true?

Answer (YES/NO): NO